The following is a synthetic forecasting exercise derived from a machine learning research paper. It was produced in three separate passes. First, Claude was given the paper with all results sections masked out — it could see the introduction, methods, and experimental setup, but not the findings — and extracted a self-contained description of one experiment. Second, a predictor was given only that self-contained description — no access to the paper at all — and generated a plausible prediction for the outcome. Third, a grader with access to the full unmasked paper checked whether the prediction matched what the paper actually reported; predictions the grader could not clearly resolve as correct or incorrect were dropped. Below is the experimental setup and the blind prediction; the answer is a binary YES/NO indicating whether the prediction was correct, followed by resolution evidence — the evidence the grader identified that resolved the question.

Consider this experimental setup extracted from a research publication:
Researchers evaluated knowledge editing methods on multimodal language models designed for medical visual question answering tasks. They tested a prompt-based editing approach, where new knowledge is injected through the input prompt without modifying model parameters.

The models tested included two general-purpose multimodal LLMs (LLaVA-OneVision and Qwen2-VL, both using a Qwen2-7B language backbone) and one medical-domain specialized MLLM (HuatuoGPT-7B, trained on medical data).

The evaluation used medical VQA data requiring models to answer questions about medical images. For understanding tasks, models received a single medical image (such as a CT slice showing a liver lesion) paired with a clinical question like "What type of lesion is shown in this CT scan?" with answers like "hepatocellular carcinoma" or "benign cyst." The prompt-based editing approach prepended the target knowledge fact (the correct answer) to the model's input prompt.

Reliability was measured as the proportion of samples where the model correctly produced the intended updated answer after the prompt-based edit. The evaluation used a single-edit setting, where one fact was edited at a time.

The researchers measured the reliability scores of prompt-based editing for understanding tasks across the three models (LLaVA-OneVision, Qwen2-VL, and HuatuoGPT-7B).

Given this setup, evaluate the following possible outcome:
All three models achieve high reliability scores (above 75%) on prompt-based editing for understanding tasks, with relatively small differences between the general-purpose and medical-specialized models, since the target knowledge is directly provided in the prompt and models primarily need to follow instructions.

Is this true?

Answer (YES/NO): NO